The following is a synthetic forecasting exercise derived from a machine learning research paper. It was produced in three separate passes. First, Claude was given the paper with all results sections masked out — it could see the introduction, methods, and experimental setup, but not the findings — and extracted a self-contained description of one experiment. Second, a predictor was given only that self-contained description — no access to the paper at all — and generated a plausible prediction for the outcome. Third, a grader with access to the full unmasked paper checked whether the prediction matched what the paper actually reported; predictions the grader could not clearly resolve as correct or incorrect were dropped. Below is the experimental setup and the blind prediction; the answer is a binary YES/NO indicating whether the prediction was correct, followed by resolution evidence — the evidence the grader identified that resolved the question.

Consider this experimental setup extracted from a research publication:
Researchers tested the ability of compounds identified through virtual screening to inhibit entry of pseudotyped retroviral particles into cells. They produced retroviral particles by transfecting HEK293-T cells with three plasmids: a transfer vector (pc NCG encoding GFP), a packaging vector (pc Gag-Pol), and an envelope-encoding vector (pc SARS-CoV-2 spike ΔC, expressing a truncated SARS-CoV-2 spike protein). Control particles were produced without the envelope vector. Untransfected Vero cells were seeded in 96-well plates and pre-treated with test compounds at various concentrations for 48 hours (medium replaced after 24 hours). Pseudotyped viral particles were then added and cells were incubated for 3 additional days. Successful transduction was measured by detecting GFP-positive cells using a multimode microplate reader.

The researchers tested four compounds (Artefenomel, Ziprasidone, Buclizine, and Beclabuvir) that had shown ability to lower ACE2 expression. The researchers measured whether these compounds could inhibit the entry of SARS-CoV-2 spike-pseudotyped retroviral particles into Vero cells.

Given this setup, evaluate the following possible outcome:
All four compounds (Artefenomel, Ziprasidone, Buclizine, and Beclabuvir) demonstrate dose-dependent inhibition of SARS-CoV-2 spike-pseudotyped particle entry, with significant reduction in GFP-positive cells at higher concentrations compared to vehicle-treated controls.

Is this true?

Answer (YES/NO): YES